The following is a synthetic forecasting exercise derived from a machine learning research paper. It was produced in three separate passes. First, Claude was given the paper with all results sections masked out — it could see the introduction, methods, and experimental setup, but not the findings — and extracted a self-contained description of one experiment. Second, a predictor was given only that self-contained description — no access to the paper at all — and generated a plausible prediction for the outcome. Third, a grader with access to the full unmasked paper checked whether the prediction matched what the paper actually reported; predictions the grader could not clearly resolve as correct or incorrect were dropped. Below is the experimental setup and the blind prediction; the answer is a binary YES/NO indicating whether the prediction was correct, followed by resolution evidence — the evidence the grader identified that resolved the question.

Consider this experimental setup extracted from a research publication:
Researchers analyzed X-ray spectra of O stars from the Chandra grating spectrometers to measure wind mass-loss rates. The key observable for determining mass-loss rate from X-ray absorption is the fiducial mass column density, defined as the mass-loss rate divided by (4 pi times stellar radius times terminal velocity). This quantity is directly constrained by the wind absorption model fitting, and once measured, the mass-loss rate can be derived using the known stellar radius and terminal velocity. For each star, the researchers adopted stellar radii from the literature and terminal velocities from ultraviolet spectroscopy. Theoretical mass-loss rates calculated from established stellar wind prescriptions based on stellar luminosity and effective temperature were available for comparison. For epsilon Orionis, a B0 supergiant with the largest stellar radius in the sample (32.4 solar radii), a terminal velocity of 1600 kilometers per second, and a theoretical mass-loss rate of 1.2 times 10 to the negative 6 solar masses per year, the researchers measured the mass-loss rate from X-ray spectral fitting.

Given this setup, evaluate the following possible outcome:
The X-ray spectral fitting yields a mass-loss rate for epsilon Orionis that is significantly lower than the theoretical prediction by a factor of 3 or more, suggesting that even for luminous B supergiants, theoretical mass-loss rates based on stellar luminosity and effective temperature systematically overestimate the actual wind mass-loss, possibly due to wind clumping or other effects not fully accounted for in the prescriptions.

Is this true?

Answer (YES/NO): NO